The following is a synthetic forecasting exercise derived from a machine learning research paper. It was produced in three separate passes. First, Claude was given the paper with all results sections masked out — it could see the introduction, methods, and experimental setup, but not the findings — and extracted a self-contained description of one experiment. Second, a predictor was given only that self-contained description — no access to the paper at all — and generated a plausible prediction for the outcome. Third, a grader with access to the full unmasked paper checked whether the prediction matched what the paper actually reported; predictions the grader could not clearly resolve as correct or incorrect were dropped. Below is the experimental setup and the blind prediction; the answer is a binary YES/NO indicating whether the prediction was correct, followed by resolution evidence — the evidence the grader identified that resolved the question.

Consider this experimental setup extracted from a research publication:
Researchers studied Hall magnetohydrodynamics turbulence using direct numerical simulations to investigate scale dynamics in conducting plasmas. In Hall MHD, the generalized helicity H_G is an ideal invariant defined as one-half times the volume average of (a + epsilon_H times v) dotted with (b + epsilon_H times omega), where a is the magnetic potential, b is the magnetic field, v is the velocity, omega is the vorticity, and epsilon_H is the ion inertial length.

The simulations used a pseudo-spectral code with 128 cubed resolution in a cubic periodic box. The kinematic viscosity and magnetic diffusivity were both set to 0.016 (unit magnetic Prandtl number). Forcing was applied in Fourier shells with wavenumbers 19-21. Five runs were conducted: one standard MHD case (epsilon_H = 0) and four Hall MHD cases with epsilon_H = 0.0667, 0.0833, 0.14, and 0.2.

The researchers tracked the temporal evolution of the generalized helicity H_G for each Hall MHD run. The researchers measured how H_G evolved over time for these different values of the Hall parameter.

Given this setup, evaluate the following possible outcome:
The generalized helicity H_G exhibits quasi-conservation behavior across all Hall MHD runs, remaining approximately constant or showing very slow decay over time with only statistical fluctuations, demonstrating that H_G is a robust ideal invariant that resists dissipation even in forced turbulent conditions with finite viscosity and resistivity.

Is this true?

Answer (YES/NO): NO